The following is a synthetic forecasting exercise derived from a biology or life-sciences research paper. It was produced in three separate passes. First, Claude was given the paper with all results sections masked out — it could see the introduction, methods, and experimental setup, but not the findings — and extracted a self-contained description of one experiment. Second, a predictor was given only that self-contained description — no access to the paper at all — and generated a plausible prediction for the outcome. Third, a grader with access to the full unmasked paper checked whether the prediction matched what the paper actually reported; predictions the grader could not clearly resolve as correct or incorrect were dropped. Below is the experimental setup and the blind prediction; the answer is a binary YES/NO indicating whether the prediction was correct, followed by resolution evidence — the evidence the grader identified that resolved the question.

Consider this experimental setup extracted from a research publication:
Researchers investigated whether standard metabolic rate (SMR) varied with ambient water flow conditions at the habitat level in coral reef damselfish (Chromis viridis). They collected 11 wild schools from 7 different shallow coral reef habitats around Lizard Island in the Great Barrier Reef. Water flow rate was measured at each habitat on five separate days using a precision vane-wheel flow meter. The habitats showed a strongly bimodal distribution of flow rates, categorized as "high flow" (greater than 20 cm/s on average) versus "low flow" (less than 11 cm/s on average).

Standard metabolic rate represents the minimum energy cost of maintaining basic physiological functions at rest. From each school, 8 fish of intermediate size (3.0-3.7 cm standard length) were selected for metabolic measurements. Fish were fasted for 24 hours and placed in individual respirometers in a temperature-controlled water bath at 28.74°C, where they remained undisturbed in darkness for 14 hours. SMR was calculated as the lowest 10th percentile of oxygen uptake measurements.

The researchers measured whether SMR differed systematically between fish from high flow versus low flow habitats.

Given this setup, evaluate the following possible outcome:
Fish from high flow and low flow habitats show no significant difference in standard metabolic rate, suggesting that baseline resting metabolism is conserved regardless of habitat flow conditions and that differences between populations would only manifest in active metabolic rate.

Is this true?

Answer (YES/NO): YES